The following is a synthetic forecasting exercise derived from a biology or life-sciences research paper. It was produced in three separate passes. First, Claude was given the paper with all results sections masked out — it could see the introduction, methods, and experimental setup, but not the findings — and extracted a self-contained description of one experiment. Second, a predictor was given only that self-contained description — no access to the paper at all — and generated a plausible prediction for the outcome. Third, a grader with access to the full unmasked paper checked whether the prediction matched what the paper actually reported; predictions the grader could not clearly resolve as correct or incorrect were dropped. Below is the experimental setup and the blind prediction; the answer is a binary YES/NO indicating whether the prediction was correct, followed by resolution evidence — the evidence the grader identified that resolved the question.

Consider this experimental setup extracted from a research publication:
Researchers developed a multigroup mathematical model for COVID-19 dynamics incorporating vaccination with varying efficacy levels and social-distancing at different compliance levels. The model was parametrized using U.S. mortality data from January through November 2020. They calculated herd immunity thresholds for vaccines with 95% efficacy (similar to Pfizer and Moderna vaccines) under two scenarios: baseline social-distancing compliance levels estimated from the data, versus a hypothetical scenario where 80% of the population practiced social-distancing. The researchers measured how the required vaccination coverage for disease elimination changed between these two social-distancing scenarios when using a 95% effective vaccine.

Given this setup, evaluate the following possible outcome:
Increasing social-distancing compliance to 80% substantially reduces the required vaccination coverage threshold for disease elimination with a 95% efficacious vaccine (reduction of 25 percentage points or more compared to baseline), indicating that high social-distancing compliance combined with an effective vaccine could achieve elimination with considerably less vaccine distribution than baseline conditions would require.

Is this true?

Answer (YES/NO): YES